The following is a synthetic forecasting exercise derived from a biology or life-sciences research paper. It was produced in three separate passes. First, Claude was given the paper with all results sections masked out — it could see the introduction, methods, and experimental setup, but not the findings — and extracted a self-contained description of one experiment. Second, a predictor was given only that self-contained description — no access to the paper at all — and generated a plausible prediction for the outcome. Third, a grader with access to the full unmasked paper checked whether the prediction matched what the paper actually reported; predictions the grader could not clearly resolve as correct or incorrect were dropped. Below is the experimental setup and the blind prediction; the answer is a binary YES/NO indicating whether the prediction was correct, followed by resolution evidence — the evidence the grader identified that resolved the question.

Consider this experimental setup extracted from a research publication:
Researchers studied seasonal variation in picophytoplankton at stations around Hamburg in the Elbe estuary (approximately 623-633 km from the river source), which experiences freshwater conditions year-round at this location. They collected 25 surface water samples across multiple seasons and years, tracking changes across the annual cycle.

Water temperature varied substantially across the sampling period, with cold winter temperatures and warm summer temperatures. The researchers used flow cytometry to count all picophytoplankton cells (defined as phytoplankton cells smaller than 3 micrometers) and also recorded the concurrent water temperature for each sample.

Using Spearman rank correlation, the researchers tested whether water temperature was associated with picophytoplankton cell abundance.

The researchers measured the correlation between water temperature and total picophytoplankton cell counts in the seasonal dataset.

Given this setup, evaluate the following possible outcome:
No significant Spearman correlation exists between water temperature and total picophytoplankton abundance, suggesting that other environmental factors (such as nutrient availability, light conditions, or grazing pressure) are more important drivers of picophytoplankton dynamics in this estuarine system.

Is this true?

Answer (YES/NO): NO